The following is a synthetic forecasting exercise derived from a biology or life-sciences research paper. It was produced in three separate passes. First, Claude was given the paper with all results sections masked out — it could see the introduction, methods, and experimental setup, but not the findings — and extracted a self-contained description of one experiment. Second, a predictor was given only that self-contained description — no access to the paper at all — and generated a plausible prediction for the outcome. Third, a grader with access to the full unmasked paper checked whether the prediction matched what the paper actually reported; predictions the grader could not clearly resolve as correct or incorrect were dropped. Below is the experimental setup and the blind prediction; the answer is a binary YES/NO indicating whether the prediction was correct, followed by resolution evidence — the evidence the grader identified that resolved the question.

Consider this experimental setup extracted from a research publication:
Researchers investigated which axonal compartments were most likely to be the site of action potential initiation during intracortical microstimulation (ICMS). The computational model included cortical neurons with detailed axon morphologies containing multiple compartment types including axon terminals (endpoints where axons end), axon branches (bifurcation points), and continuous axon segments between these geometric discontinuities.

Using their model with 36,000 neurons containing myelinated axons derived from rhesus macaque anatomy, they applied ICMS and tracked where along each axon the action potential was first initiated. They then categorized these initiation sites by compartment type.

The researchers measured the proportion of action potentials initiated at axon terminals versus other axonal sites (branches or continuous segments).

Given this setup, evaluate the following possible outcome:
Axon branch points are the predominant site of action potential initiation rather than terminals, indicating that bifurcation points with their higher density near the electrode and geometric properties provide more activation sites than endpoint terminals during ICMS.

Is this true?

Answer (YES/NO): NO